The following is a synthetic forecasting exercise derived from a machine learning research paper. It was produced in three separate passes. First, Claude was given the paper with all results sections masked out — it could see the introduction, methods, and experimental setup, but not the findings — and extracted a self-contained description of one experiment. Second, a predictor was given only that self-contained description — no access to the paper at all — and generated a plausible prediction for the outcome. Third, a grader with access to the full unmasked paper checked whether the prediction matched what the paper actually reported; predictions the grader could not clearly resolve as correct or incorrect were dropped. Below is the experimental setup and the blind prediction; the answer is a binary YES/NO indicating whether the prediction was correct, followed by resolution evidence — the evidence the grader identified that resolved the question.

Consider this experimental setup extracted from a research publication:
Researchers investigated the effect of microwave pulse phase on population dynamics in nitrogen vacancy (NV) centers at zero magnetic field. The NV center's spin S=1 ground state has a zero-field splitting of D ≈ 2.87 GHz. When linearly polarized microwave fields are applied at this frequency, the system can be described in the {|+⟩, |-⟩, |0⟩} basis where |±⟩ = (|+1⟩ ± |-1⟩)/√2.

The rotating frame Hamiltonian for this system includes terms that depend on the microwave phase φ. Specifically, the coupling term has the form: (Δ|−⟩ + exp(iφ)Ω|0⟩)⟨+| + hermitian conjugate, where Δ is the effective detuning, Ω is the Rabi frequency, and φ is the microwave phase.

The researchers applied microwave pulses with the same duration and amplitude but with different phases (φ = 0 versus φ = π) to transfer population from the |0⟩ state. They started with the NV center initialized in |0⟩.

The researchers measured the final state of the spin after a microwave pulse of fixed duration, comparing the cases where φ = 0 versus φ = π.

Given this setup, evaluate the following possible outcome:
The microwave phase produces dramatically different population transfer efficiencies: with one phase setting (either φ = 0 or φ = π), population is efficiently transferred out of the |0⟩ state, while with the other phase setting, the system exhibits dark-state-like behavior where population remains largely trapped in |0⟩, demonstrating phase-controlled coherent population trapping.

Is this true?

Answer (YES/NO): NO